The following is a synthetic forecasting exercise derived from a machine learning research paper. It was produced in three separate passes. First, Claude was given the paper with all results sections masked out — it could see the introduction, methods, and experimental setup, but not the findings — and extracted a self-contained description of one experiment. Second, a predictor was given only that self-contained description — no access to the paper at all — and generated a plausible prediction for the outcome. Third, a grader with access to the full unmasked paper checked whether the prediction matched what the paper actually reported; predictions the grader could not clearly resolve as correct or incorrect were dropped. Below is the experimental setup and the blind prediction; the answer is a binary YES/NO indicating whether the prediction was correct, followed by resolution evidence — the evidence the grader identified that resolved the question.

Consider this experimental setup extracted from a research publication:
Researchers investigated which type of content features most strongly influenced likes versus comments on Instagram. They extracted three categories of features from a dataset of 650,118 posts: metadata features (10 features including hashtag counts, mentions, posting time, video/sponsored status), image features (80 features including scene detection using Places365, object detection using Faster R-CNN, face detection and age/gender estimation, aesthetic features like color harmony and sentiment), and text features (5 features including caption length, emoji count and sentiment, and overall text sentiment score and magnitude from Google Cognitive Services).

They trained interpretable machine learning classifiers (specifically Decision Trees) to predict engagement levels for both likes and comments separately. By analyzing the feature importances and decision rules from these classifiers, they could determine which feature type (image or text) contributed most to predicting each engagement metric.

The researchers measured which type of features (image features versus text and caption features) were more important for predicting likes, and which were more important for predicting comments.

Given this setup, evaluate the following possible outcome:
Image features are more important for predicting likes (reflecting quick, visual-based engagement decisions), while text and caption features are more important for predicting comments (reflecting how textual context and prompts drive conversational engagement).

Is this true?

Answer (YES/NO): YES